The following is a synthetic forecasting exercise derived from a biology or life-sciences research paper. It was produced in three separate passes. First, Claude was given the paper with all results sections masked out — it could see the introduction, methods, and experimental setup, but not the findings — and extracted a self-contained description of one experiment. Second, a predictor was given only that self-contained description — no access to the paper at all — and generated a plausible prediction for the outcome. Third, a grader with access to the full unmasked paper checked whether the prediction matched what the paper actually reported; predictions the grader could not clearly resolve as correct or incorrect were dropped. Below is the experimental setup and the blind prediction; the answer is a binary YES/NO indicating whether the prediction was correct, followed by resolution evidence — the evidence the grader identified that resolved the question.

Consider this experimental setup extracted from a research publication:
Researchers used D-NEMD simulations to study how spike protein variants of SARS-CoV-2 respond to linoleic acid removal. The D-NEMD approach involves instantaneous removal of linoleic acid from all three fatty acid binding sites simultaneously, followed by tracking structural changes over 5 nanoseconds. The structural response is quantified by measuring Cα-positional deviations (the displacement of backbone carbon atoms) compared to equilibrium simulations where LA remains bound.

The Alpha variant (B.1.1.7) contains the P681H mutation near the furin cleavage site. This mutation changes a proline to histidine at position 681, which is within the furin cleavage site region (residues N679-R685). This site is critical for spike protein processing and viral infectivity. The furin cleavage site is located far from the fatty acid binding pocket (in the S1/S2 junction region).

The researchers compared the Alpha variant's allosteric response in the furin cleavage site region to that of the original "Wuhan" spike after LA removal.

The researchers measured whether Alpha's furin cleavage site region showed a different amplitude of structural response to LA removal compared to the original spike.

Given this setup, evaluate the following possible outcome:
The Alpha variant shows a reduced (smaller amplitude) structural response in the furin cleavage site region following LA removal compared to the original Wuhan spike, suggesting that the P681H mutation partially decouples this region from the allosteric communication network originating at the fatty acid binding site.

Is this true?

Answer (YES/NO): YES